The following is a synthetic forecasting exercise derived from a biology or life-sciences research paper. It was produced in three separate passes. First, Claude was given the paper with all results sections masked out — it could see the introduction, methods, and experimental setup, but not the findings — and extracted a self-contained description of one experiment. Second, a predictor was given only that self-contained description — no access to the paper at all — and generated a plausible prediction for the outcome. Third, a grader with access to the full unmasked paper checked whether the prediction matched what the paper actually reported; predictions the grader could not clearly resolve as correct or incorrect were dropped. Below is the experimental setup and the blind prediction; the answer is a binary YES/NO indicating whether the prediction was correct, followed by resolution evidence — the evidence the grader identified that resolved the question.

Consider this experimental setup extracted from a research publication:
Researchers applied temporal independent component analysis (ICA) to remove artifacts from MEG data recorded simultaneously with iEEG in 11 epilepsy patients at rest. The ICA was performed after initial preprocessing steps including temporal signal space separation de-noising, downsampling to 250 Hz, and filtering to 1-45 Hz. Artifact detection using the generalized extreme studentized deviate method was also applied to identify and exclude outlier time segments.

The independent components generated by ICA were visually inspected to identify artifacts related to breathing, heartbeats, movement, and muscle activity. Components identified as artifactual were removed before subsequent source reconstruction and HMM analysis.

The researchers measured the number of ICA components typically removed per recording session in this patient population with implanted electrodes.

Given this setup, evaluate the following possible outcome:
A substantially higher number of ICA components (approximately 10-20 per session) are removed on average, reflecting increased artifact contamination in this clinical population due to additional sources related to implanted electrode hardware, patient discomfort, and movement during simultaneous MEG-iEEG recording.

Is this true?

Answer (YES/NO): NO